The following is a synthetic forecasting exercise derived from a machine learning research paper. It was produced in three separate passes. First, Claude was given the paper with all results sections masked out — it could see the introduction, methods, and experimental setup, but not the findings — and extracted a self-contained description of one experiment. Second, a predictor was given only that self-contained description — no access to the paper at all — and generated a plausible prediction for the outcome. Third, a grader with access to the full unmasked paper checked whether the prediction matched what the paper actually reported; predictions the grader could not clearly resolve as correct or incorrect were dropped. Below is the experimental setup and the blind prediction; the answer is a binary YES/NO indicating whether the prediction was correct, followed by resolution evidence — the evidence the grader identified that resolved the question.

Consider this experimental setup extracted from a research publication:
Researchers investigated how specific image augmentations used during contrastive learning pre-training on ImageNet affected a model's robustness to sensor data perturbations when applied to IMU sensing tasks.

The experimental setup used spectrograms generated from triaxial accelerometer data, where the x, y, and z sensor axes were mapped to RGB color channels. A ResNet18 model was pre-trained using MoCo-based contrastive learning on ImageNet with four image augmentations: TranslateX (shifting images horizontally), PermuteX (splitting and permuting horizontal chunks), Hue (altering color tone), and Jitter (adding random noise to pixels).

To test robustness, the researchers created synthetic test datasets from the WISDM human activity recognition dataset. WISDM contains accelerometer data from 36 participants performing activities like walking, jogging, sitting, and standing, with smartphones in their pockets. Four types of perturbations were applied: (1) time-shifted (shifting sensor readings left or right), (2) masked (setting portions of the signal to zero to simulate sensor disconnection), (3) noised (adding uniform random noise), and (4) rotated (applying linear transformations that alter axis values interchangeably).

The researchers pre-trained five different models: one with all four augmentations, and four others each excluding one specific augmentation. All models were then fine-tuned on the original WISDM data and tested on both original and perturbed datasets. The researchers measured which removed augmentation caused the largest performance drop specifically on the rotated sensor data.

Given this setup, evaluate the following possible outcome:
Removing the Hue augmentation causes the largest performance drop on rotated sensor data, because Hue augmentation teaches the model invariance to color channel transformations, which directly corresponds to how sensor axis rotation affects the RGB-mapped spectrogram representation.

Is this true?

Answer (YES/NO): YES